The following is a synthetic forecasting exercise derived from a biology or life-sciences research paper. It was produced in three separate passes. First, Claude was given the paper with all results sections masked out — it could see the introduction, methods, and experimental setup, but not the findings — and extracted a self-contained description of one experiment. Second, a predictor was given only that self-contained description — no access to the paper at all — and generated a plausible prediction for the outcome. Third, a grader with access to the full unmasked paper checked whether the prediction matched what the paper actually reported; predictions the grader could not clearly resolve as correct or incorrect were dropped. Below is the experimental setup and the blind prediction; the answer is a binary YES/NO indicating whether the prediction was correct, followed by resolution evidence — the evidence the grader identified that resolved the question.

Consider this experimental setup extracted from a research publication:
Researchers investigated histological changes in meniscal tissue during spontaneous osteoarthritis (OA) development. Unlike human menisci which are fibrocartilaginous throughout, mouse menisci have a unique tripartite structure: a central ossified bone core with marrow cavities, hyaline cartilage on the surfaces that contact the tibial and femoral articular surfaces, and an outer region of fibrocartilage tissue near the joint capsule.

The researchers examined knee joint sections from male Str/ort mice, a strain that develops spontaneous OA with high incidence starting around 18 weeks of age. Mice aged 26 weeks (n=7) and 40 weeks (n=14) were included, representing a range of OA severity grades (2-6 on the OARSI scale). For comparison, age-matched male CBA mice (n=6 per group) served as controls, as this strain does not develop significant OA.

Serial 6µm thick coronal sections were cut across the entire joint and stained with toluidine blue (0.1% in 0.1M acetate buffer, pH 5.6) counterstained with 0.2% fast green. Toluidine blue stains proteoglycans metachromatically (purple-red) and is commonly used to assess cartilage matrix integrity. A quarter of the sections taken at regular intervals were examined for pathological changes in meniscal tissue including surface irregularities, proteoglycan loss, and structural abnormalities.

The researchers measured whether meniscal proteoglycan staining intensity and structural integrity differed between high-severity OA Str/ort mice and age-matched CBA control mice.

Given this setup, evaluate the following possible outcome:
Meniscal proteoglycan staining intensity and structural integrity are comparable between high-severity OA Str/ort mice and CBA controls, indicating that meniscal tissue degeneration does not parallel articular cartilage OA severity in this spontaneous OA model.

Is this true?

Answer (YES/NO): NO